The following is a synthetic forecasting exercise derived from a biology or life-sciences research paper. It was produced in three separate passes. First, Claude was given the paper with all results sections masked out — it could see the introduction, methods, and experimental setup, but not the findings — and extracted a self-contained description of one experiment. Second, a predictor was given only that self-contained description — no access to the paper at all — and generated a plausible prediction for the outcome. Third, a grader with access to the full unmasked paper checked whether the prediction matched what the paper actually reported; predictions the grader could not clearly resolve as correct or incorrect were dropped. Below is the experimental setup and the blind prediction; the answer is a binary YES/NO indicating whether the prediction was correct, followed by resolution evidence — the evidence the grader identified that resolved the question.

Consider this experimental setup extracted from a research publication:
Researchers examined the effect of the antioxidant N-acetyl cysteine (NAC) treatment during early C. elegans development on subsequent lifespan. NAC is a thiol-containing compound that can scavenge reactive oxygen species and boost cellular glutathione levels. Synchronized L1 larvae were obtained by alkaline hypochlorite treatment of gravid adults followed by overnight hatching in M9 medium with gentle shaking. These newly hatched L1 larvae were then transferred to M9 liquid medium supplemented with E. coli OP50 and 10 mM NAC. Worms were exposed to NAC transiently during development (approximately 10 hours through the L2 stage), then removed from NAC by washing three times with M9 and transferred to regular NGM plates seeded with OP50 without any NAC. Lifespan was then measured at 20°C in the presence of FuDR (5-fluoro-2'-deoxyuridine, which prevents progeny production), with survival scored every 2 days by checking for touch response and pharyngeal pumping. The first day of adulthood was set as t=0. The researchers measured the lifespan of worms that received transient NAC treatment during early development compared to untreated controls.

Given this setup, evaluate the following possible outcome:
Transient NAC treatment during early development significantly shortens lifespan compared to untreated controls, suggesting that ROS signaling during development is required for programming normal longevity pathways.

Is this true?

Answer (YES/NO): NO